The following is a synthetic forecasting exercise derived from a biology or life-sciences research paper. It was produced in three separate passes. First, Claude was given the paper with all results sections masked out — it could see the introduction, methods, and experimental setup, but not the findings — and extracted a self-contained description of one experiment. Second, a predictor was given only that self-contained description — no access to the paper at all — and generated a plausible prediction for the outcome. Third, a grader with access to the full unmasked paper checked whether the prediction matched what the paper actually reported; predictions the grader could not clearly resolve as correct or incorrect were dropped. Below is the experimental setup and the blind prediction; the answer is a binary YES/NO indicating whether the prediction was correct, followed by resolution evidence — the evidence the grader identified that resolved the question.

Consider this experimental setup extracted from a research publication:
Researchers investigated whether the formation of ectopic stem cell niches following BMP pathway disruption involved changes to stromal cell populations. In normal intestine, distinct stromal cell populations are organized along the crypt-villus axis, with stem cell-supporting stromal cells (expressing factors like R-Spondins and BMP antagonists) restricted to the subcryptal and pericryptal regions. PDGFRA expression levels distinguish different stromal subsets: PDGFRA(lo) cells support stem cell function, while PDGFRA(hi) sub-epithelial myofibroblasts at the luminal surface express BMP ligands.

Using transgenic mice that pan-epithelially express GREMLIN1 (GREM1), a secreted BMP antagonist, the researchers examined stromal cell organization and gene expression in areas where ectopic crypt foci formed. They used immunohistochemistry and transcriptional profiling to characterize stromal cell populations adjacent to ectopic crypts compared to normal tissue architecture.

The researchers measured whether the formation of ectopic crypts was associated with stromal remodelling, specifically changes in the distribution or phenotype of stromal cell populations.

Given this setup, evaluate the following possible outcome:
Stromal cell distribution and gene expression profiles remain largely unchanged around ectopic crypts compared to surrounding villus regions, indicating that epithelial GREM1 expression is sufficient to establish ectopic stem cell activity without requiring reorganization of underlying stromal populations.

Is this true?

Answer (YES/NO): NO